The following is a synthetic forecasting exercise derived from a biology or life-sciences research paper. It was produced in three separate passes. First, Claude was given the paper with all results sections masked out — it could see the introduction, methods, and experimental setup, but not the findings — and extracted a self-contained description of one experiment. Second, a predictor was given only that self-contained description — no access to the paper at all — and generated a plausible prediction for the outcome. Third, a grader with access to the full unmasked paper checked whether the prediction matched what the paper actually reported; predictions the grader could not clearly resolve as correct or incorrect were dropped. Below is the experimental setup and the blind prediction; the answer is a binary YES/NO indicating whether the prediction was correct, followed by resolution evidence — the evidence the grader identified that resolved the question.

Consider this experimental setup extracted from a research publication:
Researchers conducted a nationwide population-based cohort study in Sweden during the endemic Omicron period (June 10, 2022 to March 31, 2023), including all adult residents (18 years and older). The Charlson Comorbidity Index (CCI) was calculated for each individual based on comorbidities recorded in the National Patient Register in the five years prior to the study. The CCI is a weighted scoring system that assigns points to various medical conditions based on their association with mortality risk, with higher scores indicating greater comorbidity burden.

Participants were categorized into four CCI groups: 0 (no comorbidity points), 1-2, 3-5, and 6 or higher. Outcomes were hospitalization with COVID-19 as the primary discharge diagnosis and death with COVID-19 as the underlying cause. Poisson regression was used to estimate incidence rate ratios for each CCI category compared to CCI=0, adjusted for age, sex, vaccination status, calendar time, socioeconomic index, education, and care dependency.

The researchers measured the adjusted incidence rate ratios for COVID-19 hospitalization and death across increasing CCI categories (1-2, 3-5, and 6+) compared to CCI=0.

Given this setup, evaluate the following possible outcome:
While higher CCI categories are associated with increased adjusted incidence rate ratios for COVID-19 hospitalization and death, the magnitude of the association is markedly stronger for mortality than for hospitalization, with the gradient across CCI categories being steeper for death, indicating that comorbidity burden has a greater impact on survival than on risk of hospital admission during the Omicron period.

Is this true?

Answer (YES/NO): NO